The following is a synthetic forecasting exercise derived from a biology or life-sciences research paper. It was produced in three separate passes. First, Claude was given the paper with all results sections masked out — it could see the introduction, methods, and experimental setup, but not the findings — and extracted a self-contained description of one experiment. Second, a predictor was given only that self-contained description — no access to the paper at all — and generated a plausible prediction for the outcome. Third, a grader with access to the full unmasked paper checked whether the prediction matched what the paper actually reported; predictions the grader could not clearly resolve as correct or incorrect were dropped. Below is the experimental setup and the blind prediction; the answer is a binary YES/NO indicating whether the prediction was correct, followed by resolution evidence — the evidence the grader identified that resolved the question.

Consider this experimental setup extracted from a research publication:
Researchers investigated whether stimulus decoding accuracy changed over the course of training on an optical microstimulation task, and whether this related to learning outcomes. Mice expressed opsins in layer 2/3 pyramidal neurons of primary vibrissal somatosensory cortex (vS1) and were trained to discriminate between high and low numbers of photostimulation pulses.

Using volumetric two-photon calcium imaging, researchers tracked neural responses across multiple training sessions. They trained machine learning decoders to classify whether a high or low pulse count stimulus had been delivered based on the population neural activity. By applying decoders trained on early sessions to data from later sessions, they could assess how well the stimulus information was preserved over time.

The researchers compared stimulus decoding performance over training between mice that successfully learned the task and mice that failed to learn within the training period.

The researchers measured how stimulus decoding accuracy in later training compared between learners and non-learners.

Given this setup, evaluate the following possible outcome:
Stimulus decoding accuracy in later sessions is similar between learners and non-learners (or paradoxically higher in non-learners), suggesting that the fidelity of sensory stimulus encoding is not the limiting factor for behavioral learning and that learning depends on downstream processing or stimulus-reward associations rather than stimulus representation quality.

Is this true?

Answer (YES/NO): NO